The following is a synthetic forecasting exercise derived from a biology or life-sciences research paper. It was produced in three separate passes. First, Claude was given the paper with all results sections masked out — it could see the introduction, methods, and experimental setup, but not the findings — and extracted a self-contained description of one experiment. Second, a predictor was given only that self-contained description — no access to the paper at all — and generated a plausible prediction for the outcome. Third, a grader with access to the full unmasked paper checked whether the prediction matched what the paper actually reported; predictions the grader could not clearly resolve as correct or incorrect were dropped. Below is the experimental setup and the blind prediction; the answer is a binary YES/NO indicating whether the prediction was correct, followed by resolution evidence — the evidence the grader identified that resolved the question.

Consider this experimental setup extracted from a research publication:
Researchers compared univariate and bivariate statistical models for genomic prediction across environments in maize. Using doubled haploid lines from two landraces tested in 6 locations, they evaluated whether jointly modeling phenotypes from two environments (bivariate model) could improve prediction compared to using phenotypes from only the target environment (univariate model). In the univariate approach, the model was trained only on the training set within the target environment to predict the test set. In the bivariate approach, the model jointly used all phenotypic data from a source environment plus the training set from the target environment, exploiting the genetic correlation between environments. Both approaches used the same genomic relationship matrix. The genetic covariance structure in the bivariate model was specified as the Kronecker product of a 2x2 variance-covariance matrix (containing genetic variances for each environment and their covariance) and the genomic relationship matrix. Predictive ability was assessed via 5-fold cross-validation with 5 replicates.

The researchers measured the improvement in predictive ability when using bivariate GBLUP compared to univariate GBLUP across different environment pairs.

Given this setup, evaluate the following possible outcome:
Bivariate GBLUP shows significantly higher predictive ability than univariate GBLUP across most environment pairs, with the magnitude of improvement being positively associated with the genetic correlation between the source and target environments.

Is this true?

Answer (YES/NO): YES